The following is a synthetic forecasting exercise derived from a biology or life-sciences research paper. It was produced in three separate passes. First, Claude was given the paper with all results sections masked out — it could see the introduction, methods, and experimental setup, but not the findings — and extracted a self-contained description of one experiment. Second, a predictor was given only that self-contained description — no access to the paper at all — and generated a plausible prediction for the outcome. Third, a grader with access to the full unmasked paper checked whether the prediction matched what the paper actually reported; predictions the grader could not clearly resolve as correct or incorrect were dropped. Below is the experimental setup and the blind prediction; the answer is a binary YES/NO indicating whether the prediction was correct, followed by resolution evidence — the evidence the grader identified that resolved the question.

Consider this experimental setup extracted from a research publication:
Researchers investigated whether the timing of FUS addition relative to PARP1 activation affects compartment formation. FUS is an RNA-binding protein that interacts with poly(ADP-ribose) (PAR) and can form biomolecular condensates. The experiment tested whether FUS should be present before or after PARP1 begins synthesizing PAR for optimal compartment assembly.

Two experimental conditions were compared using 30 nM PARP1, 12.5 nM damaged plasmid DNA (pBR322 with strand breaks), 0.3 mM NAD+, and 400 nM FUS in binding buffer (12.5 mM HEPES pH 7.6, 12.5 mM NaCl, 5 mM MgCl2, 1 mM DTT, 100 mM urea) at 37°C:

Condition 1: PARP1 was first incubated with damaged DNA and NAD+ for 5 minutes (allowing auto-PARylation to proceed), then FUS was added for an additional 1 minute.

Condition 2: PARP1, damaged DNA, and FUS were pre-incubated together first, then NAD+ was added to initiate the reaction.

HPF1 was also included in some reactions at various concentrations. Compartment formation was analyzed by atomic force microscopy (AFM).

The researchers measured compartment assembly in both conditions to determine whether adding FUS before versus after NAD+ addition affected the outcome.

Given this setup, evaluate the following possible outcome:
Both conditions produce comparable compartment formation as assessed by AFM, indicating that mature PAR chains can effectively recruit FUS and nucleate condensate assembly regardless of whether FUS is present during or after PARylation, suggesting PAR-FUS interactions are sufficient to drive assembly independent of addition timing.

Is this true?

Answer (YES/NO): NO